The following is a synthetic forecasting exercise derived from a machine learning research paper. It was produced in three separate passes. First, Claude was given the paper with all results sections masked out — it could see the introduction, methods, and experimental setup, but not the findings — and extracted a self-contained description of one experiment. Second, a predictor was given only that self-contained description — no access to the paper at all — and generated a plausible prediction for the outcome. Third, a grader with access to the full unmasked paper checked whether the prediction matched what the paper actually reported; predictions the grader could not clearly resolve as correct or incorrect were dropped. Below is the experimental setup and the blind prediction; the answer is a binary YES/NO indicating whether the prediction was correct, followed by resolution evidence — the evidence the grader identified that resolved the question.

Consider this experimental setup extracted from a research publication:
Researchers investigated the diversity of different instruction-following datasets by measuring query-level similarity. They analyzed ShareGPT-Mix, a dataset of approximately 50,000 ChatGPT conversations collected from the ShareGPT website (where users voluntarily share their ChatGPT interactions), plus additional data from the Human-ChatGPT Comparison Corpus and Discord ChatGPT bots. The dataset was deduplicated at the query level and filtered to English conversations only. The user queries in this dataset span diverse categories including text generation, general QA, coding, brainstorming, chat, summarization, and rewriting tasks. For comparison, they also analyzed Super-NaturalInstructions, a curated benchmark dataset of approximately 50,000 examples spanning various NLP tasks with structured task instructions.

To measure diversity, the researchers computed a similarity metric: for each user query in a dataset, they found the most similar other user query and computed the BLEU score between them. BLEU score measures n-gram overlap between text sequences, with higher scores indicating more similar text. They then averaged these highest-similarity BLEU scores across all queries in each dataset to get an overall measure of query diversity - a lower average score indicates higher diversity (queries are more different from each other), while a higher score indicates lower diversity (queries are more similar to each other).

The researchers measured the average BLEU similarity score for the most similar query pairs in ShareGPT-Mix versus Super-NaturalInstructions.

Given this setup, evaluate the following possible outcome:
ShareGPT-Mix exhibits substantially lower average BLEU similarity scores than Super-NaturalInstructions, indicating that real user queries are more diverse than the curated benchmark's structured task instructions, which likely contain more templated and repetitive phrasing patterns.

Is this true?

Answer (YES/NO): YES